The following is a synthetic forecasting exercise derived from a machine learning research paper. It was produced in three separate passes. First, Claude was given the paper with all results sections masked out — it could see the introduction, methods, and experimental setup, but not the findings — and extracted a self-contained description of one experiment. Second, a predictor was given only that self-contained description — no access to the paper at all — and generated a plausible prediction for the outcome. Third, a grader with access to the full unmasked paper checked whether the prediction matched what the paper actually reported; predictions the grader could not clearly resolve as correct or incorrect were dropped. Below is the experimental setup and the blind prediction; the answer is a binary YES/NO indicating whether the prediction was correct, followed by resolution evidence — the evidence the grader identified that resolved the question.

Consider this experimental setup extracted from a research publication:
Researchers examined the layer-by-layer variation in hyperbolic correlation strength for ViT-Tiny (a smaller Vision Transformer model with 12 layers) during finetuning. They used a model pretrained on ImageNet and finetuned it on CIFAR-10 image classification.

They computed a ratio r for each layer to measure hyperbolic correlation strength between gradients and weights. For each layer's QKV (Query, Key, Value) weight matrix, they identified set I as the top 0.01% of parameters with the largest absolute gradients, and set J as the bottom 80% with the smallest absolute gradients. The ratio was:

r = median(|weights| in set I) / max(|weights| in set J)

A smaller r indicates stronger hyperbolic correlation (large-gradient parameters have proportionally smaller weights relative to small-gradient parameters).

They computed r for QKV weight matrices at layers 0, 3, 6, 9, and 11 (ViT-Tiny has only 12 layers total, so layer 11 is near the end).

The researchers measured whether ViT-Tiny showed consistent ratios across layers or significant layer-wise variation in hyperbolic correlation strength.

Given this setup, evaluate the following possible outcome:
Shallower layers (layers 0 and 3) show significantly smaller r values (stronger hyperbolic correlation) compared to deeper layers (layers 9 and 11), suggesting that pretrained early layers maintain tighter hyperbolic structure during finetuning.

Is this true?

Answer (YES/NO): NO